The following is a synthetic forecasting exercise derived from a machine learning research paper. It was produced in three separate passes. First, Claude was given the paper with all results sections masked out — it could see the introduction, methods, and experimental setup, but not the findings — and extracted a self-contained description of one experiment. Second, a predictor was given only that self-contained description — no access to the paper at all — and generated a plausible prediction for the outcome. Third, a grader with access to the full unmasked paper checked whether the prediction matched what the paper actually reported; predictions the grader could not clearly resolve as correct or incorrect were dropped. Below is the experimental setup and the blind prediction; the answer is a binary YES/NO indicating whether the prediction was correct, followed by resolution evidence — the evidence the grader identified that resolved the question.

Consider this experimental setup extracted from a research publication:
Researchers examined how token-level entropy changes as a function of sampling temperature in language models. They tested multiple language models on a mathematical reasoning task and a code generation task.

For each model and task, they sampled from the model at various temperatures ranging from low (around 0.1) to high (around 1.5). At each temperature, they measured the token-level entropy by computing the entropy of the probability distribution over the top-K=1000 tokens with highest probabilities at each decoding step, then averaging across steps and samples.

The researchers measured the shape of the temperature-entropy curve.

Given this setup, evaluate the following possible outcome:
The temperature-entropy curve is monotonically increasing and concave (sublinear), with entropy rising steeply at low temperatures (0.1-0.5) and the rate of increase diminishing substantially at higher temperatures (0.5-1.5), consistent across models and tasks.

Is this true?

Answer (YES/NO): NO